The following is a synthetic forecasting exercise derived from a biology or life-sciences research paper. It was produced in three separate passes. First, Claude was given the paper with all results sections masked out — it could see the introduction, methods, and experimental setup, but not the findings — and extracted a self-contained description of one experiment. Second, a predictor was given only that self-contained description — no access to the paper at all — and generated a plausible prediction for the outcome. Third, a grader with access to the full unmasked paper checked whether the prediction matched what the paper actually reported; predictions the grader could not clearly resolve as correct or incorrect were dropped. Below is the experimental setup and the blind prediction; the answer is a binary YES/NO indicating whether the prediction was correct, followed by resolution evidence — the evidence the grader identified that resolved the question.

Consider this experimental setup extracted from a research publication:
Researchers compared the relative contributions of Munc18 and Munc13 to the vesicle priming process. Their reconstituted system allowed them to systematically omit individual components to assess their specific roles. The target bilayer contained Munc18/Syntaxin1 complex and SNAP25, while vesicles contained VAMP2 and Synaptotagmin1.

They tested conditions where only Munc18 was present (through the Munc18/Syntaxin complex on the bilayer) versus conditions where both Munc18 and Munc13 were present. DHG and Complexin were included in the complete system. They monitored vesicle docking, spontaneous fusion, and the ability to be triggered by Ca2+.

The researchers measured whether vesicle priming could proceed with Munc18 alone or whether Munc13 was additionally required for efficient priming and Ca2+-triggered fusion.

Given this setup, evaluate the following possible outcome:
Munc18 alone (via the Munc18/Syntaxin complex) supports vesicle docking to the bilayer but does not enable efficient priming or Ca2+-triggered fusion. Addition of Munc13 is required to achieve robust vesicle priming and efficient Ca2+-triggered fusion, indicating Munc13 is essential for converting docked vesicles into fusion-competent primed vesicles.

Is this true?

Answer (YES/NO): YES